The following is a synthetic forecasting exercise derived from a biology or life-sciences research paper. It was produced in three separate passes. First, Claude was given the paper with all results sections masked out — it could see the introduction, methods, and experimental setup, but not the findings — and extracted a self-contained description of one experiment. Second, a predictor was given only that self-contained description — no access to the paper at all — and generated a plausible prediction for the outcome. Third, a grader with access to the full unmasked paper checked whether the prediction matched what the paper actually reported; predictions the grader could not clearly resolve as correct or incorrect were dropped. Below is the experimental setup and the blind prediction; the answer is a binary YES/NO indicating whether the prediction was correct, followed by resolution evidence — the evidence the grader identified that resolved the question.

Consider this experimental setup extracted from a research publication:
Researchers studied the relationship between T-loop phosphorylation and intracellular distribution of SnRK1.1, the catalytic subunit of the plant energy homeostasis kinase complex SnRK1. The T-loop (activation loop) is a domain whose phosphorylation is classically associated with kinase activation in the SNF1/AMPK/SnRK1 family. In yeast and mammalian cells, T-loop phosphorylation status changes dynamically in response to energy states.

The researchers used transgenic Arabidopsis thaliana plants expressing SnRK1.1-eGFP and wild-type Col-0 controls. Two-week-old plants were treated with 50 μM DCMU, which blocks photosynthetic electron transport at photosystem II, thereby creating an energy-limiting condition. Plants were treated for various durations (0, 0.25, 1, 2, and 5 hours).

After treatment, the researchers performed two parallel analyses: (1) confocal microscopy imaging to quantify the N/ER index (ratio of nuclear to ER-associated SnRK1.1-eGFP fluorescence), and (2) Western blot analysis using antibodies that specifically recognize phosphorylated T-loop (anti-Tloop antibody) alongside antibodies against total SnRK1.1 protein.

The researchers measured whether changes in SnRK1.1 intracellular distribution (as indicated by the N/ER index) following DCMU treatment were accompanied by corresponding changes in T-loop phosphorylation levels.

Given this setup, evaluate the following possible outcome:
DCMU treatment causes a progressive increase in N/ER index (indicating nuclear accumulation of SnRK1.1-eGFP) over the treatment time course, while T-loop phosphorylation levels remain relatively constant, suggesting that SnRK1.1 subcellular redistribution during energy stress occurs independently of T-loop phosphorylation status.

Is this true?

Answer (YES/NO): YES